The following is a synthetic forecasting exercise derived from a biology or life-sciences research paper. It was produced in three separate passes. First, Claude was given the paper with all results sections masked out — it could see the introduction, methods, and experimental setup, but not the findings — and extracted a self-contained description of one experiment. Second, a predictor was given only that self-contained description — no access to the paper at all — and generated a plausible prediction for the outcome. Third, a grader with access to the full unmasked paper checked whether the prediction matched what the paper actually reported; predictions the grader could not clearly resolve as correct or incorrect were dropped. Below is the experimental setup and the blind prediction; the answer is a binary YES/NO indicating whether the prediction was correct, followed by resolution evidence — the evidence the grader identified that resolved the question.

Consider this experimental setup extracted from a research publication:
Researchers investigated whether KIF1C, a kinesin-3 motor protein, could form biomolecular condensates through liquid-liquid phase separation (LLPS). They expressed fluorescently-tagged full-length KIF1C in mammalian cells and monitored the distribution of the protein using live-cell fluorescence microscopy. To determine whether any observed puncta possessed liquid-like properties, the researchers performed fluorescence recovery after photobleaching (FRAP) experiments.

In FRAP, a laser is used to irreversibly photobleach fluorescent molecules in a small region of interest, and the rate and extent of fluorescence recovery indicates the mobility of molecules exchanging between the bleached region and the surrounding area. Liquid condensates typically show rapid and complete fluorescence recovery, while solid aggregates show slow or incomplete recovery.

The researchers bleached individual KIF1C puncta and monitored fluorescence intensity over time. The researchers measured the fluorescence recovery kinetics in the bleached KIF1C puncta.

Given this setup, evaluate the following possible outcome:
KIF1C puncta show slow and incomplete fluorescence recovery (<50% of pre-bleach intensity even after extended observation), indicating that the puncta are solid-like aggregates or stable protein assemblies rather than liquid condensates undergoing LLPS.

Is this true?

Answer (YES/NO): NO